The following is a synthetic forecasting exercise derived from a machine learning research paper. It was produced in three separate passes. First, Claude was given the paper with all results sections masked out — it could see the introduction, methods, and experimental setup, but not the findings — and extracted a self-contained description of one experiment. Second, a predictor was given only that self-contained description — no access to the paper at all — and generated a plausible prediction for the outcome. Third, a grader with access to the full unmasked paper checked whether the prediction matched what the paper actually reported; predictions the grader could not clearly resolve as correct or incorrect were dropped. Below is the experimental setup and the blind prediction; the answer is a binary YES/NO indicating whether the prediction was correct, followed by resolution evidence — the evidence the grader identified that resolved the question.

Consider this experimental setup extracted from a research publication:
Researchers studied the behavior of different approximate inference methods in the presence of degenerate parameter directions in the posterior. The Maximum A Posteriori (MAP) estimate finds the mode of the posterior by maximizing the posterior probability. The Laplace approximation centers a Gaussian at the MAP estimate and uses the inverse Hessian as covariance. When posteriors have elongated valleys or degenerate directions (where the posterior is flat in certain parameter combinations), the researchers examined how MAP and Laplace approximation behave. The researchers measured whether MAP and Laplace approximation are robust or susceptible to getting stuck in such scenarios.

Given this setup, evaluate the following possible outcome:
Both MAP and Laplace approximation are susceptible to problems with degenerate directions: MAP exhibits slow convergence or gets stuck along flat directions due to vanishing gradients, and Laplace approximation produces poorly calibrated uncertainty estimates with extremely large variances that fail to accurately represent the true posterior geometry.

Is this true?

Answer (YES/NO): NO